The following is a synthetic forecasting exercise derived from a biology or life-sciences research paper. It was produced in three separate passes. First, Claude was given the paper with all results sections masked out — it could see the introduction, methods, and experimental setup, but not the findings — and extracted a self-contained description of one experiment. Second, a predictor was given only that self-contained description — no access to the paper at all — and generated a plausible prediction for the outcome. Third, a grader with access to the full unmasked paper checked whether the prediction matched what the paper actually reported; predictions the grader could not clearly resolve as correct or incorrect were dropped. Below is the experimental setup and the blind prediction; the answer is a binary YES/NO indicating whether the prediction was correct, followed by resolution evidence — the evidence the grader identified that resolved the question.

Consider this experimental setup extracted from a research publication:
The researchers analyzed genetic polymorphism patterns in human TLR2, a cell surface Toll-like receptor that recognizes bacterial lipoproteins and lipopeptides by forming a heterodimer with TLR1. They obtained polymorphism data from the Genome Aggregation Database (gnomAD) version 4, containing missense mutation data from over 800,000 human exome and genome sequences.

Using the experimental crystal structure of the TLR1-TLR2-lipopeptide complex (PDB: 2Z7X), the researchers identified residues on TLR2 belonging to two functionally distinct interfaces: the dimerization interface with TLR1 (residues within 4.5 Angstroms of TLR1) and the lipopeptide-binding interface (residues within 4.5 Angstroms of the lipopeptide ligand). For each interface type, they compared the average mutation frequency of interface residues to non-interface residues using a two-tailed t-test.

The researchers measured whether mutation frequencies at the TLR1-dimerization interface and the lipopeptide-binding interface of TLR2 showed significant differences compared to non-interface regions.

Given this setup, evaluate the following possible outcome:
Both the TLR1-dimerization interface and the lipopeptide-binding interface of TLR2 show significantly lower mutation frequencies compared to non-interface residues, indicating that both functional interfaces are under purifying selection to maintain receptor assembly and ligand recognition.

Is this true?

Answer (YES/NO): YES